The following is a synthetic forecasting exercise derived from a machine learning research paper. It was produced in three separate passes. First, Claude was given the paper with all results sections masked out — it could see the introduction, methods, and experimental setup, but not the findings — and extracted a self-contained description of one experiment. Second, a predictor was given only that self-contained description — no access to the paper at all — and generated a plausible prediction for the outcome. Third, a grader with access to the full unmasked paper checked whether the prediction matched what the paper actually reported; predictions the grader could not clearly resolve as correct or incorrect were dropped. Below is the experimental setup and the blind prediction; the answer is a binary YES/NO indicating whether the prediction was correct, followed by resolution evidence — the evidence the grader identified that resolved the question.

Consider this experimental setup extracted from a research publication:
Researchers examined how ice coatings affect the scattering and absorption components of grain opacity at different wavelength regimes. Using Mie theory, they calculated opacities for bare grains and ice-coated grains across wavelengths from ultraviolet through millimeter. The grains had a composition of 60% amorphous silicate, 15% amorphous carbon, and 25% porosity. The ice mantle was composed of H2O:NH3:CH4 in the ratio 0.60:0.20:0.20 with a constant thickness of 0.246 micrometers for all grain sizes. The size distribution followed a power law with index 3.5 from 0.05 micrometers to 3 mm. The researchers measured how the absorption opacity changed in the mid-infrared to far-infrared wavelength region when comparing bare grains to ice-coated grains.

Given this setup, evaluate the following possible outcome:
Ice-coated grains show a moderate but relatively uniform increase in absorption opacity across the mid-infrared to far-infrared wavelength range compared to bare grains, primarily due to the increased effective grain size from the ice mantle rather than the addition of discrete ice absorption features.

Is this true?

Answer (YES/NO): NO